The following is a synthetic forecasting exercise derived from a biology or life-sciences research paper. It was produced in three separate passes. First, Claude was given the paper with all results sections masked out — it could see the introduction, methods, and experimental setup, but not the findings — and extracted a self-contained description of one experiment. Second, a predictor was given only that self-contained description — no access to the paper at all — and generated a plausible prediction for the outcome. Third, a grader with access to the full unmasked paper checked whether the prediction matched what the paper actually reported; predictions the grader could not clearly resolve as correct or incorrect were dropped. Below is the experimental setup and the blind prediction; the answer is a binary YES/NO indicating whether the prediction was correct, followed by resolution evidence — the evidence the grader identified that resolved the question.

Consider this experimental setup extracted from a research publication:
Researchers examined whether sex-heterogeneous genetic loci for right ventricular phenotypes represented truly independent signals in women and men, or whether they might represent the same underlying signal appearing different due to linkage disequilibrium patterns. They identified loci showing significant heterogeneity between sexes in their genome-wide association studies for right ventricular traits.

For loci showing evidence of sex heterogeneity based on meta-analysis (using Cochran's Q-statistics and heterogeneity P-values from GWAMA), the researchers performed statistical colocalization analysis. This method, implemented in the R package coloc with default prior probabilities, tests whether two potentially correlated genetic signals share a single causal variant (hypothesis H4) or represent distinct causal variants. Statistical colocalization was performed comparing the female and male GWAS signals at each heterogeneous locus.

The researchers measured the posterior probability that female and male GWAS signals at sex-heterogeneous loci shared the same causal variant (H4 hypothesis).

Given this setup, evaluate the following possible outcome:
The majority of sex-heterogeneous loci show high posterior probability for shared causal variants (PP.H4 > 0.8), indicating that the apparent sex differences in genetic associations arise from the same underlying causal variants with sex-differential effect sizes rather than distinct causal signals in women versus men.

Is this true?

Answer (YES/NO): NO